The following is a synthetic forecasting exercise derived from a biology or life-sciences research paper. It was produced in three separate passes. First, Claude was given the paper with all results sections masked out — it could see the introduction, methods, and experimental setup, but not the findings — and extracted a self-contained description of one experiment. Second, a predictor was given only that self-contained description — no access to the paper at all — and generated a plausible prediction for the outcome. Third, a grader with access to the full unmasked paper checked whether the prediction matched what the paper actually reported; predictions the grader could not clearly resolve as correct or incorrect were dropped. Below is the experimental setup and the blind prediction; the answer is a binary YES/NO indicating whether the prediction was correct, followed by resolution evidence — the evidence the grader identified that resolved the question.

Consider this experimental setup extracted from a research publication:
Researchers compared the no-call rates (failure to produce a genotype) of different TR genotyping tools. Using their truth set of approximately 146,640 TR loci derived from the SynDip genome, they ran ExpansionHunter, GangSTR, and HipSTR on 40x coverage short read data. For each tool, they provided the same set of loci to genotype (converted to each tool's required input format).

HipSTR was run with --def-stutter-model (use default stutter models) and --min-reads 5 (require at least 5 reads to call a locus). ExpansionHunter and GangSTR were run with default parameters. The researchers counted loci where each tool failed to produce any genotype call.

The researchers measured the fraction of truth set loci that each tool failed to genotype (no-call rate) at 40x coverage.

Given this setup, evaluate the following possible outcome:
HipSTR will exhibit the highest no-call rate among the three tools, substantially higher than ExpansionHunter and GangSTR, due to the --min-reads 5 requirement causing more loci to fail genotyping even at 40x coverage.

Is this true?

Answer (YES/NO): NO